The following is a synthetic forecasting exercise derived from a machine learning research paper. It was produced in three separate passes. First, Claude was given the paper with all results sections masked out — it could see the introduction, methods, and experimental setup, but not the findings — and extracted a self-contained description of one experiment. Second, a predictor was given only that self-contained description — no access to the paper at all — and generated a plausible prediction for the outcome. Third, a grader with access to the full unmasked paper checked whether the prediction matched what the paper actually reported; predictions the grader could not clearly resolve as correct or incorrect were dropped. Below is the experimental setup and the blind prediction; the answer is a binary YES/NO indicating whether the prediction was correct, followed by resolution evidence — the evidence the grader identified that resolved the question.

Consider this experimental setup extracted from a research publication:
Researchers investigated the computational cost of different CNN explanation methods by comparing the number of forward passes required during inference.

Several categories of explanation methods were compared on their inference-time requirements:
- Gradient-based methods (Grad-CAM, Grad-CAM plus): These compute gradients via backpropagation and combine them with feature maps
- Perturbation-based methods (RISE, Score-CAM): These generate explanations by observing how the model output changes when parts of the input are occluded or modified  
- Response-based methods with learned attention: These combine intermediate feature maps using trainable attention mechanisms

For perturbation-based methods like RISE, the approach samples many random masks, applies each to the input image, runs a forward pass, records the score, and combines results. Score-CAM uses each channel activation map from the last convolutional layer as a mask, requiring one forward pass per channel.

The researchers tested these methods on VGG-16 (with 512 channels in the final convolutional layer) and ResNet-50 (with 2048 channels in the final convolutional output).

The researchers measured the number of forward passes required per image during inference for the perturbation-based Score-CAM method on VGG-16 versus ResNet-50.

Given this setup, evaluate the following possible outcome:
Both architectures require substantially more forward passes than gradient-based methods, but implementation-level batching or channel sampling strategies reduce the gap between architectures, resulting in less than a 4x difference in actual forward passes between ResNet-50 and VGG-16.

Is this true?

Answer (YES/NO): NO